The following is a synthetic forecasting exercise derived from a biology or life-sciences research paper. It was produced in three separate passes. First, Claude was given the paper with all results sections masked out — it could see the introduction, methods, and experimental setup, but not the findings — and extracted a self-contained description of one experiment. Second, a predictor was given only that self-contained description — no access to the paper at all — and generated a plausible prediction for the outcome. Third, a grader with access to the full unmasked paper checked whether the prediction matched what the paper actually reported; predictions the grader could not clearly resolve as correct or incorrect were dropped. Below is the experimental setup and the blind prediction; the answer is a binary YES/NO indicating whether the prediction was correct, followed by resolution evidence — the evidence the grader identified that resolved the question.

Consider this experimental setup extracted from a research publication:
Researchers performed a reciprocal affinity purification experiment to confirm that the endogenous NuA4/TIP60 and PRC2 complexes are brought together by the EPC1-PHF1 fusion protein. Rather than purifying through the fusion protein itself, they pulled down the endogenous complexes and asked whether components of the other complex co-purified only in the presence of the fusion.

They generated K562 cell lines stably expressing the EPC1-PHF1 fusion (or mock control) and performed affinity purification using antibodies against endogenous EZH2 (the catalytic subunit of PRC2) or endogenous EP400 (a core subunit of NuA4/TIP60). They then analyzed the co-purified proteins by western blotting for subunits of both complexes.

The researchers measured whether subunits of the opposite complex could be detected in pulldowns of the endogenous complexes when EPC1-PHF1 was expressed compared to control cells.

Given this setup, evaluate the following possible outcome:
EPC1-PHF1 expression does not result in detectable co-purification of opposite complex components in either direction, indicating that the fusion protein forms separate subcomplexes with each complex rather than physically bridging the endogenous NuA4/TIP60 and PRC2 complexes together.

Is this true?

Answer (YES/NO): NO